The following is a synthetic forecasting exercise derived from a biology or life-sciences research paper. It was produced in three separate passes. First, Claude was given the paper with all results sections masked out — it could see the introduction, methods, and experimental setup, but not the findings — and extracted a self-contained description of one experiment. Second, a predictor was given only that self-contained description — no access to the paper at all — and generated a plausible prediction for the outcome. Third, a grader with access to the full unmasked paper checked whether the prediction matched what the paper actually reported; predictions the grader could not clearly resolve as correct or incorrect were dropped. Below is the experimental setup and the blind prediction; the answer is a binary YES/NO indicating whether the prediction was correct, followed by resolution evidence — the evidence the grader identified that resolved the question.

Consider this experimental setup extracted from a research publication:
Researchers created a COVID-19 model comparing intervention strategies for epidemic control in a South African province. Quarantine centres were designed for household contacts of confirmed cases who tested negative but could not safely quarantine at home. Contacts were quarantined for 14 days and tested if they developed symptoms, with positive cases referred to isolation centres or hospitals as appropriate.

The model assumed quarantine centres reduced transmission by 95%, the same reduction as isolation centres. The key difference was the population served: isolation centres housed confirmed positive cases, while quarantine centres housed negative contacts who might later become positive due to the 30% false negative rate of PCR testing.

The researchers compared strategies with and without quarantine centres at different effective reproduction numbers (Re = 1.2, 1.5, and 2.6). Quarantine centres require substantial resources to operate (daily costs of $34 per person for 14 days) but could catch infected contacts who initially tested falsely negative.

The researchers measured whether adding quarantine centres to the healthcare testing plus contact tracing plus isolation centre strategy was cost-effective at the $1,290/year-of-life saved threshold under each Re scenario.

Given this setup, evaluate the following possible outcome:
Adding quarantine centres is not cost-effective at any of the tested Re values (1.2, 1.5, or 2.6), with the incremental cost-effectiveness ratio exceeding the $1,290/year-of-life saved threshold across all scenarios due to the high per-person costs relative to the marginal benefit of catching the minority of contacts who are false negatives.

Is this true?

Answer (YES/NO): YES